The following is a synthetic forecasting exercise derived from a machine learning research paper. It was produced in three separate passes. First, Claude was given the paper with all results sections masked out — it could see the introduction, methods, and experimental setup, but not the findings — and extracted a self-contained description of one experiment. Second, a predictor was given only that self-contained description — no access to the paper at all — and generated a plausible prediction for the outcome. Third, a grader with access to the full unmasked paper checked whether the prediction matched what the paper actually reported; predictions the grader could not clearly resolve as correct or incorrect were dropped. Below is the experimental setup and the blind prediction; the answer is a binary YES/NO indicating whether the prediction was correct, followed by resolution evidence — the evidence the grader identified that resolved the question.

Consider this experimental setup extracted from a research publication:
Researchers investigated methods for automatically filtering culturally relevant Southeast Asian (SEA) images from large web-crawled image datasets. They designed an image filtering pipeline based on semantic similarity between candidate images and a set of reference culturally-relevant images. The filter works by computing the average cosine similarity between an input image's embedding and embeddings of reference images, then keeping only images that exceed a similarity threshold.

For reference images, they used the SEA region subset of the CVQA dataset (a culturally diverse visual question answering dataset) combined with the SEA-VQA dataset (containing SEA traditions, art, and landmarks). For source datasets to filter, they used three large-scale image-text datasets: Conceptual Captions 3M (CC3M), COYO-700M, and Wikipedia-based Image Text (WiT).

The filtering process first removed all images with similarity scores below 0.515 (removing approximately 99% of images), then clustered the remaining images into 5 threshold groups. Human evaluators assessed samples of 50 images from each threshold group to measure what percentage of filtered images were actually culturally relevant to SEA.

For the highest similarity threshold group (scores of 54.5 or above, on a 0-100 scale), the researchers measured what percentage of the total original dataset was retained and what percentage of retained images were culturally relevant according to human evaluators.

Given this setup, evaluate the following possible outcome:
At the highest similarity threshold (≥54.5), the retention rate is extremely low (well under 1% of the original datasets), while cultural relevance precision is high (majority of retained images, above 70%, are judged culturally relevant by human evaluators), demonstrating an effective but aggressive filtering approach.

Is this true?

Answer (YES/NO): YES